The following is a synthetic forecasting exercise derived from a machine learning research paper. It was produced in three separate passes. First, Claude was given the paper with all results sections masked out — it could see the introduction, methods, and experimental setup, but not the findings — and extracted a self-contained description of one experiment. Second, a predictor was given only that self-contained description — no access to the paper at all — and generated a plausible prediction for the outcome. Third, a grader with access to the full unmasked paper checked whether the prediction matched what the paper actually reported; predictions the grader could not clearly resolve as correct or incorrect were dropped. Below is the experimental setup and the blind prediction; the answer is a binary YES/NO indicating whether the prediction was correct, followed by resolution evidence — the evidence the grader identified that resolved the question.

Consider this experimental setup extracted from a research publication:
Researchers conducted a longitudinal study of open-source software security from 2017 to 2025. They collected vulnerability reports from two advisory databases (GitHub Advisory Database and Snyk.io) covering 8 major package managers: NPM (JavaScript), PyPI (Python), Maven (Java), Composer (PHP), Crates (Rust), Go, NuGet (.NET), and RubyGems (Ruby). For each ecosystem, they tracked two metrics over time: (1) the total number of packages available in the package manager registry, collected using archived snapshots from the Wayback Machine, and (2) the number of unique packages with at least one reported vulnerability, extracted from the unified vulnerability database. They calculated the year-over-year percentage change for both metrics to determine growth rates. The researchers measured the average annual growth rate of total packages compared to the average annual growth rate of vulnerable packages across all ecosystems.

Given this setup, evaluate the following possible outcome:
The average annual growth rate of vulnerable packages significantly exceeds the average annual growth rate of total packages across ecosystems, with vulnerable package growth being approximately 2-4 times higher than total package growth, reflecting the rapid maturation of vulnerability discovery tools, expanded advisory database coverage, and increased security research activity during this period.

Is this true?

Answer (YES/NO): YES